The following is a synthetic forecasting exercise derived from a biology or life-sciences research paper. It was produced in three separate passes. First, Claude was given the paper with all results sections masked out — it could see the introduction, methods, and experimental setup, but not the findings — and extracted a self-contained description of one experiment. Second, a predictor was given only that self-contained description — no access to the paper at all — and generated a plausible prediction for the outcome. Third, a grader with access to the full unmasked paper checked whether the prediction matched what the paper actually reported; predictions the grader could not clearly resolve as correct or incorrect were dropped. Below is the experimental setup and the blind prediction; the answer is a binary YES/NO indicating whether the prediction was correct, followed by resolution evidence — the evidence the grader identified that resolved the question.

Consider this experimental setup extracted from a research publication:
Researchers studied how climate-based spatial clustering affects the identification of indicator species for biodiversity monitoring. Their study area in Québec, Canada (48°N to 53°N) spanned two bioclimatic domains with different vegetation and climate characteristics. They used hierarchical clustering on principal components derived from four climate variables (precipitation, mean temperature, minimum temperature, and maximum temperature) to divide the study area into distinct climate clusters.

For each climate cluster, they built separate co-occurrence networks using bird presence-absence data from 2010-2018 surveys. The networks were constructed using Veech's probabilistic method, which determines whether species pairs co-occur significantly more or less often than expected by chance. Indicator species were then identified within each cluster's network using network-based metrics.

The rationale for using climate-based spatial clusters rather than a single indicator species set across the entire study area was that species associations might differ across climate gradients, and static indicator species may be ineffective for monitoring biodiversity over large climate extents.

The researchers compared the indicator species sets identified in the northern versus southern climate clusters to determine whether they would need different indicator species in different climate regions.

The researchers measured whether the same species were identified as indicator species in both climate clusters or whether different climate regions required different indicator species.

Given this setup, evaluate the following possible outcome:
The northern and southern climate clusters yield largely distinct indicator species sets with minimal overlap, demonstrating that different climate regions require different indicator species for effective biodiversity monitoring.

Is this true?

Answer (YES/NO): YES